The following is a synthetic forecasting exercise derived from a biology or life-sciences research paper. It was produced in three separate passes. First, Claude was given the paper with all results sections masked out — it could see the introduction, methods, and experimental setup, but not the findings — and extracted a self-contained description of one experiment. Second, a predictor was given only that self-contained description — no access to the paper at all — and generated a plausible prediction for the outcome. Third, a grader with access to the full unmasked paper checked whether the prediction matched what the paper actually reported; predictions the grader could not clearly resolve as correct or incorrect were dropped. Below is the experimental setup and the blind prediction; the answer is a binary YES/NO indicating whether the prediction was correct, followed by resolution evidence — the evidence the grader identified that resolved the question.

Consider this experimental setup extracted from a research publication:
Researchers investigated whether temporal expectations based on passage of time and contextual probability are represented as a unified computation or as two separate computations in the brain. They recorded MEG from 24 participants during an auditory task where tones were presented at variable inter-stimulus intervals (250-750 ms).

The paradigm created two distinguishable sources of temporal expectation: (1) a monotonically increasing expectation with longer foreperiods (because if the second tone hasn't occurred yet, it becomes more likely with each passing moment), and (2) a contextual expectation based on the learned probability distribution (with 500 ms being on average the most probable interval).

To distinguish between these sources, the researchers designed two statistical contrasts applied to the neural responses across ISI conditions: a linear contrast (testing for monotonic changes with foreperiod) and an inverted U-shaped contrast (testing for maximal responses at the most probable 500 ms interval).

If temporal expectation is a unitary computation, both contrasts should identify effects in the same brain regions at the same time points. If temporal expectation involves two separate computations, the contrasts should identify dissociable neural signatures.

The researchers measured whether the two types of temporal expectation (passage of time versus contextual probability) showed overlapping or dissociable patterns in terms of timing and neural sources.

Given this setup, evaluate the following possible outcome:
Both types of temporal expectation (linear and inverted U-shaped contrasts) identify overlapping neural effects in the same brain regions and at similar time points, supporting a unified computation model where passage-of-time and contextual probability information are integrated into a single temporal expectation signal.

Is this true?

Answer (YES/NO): NO